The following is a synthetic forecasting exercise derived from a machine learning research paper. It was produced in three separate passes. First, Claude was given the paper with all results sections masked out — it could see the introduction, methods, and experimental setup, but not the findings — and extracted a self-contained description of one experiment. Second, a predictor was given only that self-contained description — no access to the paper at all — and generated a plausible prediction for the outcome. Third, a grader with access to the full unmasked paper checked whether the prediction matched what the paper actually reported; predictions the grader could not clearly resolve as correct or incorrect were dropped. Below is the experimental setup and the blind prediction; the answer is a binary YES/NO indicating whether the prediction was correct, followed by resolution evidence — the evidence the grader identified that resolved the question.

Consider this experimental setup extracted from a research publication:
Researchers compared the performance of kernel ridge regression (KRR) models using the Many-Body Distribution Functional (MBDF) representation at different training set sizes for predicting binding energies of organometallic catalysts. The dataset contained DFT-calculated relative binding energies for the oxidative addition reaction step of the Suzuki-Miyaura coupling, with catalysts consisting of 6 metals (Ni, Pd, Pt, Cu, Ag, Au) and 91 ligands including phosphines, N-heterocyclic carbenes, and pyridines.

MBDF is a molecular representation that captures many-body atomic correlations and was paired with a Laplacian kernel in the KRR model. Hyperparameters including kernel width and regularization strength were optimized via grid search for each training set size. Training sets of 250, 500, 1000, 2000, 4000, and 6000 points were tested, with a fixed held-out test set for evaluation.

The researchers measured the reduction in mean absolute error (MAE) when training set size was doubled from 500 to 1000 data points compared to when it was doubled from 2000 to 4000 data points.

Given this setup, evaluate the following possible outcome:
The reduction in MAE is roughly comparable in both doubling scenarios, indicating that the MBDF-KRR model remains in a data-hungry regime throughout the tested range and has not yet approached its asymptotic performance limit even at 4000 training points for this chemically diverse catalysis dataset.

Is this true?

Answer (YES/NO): NO